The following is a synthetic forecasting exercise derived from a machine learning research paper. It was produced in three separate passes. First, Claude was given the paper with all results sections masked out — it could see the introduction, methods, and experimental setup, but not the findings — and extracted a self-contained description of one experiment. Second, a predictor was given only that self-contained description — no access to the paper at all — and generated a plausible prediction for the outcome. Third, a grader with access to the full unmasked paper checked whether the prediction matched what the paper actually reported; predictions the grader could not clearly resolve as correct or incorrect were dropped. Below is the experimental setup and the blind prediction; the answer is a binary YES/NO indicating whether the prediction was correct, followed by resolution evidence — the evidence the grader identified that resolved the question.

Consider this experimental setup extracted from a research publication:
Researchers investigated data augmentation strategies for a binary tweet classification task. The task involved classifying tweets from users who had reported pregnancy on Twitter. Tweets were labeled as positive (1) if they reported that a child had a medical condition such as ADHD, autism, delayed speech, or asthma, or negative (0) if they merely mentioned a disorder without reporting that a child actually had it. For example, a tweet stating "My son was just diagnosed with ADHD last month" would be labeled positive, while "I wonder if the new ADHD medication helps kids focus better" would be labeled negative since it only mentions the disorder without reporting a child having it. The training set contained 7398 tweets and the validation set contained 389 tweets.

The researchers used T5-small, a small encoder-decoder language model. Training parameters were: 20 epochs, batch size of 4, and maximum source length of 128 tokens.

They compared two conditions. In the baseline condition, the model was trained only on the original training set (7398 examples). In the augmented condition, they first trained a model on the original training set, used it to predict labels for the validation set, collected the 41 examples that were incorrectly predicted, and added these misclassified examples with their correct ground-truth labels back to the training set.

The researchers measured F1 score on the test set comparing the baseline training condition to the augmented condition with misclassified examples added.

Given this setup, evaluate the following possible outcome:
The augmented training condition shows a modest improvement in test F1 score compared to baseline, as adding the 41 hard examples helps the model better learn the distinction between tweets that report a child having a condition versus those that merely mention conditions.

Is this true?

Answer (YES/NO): YES